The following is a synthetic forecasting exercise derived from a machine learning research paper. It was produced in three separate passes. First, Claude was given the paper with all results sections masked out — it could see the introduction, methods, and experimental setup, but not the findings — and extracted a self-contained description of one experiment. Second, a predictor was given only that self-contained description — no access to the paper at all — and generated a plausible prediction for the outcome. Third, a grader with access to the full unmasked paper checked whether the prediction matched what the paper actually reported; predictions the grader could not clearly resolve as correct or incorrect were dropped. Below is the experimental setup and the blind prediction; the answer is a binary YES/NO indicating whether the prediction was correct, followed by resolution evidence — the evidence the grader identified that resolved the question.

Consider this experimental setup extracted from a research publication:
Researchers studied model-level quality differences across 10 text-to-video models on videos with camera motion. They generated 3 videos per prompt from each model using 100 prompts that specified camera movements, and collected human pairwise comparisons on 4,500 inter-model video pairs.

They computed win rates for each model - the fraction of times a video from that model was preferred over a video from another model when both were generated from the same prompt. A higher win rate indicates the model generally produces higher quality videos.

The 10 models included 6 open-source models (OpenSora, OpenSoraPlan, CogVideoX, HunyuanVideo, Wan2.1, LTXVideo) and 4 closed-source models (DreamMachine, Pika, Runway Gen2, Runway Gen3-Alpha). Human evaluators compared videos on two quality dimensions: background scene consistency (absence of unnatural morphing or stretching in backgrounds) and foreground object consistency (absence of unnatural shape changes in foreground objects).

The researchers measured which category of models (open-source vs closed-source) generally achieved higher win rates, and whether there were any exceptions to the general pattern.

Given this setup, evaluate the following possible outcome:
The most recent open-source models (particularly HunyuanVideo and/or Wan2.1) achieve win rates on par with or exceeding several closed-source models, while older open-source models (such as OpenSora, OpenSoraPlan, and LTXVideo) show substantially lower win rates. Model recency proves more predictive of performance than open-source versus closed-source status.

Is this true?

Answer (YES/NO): NO